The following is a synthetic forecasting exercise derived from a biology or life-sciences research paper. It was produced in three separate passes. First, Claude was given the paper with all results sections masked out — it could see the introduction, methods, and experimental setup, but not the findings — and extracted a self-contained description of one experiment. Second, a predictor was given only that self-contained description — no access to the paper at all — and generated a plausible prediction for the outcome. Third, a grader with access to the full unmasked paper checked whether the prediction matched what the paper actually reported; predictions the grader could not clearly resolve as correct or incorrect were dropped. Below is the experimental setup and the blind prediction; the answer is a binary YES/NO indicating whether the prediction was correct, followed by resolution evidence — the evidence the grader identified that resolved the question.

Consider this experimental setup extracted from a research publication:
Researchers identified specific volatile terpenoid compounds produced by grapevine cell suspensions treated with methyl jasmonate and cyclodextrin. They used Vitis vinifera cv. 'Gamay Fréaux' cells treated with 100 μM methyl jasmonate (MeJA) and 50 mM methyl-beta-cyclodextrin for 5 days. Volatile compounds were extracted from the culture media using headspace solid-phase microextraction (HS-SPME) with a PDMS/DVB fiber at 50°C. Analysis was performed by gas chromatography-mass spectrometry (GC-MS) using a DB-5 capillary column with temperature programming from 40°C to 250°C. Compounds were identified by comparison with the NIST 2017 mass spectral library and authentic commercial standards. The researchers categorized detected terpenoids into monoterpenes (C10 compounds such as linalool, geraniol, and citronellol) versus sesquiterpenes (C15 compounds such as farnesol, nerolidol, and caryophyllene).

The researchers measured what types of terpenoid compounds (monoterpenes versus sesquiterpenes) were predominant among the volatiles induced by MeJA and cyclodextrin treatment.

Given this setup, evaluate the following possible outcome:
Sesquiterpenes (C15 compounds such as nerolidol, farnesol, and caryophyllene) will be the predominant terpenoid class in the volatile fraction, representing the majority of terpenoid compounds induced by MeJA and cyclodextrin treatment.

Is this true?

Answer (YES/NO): YES